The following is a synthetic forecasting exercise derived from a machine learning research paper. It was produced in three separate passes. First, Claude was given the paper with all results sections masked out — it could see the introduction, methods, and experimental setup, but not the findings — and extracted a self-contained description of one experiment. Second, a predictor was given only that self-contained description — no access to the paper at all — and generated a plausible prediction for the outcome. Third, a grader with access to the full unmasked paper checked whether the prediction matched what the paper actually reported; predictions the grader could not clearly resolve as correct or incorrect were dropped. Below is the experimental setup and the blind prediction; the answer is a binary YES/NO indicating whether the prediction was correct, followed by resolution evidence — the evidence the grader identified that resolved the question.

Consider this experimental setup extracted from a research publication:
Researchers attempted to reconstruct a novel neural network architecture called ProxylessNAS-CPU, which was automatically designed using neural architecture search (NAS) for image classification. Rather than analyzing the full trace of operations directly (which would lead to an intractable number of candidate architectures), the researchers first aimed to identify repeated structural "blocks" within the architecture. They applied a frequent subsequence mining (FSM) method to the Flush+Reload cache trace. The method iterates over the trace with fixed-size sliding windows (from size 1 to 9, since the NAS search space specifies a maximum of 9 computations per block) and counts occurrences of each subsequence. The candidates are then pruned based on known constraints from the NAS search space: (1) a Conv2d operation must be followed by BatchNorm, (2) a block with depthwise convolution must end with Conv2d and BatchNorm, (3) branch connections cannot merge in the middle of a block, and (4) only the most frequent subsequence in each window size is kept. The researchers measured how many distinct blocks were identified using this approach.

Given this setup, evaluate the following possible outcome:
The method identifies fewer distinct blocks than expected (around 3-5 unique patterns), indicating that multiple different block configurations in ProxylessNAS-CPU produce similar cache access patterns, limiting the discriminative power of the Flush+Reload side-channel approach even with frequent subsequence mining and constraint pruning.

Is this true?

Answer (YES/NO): NO